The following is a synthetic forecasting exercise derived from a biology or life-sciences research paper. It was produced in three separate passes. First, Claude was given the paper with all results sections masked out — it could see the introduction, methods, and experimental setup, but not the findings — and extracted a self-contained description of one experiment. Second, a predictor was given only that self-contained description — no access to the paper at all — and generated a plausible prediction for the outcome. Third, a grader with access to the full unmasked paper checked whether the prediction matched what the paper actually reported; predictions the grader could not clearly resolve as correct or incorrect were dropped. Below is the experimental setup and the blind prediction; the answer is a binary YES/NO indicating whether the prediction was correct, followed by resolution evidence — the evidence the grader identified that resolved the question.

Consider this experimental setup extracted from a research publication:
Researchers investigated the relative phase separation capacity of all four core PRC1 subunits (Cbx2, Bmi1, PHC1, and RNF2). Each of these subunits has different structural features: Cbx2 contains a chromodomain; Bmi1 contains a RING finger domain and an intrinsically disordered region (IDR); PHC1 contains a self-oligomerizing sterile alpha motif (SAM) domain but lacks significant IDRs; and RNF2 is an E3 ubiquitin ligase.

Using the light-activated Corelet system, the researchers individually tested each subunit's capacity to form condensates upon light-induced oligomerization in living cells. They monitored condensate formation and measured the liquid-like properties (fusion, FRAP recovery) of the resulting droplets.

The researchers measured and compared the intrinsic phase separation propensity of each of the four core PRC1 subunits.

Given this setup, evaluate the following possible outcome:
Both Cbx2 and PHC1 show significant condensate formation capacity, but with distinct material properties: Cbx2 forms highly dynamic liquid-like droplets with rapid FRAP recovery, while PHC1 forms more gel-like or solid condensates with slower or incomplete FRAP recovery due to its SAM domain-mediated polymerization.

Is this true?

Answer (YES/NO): NO